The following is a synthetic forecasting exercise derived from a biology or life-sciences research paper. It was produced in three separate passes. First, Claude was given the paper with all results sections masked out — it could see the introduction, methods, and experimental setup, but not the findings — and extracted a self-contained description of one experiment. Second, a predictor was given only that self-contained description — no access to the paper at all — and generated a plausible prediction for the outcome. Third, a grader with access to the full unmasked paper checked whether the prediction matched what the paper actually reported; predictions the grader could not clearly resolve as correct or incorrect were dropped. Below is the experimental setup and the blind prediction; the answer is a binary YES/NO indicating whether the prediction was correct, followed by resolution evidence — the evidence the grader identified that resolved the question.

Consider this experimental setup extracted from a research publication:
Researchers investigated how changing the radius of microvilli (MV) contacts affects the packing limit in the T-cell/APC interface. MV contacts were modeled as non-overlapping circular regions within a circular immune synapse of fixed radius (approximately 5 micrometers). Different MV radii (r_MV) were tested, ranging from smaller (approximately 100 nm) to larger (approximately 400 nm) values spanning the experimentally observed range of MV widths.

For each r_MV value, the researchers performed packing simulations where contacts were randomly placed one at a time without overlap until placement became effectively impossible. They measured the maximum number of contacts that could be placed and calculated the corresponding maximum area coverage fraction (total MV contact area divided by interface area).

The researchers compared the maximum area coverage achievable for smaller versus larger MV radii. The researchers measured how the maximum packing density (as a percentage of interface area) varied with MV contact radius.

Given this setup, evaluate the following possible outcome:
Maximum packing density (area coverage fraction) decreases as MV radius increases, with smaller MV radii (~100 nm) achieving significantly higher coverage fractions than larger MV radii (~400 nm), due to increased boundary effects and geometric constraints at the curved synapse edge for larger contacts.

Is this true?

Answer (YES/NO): NO